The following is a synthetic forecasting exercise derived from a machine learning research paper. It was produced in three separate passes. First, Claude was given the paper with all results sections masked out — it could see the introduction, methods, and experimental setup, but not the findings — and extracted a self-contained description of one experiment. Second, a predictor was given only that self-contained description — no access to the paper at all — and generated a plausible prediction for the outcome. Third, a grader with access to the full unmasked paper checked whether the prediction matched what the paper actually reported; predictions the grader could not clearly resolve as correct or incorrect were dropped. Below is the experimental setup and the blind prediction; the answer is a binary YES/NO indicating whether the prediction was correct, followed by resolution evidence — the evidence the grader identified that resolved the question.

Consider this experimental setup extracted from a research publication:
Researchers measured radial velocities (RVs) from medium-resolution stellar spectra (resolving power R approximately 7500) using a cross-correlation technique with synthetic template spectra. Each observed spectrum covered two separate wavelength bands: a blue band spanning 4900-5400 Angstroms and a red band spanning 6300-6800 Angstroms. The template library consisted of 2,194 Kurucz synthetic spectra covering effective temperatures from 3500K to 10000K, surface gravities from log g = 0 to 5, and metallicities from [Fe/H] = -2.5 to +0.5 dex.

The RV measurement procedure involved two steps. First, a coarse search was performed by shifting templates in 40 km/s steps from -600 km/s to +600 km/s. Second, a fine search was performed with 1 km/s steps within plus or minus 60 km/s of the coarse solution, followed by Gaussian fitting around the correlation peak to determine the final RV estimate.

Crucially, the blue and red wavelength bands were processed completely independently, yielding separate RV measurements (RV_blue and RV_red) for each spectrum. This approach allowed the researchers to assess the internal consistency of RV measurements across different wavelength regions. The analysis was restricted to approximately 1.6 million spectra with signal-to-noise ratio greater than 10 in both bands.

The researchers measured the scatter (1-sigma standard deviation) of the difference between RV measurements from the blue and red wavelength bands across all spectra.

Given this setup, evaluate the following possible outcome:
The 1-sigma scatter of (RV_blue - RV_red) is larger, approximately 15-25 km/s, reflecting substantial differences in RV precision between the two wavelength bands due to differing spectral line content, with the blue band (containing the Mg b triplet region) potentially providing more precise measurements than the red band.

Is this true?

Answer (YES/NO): NO